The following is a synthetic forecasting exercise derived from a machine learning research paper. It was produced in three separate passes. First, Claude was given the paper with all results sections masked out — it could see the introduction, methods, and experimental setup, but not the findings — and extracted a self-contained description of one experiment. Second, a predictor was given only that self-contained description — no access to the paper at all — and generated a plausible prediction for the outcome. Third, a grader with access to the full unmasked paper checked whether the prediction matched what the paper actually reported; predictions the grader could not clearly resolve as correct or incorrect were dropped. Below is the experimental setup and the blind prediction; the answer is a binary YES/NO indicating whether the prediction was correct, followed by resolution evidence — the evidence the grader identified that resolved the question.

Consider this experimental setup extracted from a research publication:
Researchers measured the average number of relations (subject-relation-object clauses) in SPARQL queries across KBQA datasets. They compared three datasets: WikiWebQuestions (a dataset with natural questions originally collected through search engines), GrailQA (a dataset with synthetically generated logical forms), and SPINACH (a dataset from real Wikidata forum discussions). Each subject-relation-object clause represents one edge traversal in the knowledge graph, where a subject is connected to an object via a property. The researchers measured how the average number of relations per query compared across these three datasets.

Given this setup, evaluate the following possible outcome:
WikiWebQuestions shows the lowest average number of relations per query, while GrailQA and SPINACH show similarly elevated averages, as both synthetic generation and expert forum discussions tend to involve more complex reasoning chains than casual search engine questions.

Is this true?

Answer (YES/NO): NO